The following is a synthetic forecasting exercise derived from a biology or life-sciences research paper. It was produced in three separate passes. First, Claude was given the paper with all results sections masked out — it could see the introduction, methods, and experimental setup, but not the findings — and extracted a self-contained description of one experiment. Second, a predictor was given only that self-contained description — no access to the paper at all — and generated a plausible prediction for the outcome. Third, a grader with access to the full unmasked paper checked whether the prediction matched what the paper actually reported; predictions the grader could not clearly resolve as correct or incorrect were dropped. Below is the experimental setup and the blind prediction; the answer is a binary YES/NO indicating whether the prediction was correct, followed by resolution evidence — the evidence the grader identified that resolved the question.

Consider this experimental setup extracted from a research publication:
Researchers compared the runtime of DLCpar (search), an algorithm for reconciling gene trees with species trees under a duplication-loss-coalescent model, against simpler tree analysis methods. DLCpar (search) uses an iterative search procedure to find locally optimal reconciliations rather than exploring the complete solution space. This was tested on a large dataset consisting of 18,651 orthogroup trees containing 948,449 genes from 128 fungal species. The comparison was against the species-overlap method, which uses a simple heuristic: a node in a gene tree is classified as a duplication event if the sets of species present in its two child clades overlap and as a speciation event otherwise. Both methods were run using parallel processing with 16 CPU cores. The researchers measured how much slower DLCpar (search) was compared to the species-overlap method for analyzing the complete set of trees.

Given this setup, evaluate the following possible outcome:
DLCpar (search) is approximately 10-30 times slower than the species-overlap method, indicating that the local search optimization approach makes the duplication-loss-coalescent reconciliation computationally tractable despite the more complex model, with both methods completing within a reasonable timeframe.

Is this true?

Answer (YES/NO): NO